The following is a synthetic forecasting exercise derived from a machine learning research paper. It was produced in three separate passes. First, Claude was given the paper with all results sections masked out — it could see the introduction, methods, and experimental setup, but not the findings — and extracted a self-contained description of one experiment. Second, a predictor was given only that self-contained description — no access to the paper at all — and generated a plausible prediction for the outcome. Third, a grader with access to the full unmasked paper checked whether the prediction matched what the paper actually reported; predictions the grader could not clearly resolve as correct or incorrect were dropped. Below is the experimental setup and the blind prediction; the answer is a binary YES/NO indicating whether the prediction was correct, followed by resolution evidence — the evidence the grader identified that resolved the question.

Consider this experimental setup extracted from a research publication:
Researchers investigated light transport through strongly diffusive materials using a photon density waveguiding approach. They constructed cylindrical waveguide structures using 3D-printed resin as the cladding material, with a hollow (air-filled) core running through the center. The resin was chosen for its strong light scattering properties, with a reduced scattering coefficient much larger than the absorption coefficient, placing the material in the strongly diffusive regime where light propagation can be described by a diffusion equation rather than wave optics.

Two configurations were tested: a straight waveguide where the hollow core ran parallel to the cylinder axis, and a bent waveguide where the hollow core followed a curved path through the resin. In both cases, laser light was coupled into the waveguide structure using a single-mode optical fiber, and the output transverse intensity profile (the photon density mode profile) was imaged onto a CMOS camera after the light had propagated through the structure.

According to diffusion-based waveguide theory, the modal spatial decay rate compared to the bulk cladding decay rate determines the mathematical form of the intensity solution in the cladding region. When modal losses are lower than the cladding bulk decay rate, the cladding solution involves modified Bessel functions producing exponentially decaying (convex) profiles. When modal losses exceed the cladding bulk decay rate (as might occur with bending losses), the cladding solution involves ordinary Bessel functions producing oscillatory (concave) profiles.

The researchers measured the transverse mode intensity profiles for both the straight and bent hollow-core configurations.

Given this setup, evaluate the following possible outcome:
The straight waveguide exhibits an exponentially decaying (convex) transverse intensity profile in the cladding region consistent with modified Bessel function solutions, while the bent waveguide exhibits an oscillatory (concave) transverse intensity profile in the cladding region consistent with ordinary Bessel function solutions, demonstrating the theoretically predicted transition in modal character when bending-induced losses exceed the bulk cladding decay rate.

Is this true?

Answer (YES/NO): YES